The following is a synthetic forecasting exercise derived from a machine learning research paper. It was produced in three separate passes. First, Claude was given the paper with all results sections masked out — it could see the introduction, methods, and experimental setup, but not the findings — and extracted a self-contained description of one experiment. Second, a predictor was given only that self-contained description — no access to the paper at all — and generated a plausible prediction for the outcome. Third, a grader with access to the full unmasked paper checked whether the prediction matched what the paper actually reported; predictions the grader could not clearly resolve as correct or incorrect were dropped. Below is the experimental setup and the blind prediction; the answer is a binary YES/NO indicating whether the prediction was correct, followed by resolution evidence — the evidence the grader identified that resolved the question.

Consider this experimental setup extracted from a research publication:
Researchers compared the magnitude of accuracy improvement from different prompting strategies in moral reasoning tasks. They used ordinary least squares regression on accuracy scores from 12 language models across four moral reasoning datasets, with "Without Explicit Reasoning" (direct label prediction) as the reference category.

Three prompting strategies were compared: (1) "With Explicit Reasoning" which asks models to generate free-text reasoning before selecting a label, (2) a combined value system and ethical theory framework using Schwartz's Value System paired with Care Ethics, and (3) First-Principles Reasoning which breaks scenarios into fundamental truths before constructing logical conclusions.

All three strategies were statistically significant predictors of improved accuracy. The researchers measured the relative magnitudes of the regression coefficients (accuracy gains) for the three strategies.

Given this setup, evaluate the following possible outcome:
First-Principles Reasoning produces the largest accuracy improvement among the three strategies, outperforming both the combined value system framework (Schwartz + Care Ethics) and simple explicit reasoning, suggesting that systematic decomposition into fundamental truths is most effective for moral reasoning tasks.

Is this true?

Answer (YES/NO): YES